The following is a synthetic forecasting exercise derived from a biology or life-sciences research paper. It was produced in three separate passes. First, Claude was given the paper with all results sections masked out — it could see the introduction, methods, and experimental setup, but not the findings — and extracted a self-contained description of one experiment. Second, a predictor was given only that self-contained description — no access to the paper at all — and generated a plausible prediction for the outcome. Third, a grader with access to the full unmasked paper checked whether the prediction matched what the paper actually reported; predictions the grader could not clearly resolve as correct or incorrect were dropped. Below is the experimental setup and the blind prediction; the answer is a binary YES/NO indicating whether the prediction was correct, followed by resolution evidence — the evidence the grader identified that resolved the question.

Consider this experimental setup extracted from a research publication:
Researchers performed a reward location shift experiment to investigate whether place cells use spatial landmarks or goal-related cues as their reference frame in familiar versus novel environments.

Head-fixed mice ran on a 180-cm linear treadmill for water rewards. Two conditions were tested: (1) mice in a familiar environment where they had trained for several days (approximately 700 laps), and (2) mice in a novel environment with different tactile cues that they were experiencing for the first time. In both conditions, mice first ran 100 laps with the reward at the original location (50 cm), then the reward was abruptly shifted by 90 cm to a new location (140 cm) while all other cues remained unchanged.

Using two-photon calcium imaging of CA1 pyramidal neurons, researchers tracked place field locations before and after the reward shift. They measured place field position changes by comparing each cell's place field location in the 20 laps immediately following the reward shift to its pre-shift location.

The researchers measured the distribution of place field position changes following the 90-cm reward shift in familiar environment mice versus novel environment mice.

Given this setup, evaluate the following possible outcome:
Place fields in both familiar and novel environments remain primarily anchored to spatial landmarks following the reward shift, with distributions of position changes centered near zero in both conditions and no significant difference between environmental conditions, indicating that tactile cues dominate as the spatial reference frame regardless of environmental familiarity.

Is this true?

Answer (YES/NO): NO